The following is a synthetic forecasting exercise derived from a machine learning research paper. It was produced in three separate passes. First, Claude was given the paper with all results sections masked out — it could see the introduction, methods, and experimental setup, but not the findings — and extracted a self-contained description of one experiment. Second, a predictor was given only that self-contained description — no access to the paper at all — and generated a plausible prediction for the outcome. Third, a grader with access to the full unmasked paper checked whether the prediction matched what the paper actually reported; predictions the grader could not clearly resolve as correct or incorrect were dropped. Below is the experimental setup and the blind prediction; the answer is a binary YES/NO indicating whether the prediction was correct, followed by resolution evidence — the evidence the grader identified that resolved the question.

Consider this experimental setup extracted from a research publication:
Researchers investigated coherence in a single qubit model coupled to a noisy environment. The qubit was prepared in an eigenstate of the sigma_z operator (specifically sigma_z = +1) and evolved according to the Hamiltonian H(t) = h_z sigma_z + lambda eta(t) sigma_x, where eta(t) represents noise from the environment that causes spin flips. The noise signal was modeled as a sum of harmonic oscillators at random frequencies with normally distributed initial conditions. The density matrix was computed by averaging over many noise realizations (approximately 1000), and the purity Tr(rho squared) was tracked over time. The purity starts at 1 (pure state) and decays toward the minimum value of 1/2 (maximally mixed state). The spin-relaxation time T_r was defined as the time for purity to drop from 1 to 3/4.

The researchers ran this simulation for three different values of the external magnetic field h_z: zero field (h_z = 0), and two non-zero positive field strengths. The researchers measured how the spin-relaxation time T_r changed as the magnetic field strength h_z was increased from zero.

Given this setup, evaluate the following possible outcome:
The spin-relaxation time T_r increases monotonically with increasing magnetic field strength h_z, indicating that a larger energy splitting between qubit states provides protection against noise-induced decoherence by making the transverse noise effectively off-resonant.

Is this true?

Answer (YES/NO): YES